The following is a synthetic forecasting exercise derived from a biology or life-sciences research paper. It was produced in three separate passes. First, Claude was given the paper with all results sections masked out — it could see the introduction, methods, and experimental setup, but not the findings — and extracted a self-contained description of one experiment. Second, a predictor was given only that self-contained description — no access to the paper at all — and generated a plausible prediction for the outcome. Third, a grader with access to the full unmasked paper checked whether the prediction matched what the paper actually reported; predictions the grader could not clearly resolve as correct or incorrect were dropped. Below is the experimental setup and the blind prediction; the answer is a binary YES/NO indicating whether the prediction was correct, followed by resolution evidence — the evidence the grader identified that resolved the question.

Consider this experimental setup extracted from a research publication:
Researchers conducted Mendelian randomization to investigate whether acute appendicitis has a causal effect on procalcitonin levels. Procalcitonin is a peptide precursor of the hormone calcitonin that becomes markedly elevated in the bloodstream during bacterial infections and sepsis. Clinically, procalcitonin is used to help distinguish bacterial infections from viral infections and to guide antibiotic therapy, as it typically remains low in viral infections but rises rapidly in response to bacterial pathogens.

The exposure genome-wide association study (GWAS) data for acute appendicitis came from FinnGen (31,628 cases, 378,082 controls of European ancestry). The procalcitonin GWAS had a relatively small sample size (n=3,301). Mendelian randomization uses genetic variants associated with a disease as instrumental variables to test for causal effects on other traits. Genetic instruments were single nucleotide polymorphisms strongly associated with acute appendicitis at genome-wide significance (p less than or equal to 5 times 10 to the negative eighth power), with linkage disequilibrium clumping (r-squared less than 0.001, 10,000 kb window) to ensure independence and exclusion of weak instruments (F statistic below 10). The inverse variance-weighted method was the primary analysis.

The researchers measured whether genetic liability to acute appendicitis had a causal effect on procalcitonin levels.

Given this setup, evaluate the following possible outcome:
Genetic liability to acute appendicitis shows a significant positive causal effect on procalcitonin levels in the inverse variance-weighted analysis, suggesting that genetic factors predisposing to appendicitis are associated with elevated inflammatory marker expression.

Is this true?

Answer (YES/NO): NO